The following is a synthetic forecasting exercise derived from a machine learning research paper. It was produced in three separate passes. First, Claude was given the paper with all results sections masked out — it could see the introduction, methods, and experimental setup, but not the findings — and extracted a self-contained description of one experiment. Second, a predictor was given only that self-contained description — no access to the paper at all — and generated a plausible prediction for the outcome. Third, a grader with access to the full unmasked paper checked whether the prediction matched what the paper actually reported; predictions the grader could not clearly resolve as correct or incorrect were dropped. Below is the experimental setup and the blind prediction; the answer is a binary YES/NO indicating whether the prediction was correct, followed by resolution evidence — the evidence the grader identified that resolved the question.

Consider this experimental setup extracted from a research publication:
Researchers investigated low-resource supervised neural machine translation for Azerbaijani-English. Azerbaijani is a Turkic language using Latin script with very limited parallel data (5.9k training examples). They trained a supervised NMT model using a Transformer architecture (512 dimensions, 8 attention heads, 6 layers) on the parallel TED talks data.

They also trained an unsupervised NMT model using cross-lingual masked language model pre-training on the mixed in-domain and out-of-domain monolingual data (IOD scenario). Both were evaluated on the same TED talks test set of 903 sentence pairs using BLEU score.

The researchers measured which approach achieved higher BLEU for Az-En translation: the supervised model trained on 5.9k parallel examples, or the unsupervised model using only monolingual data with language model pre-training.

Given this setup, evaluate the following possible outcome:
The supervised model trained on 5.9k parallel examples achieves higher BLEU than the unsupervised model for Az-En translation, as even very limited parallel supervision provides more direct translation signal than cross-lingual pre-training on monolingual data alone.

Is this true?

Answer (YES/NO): NO